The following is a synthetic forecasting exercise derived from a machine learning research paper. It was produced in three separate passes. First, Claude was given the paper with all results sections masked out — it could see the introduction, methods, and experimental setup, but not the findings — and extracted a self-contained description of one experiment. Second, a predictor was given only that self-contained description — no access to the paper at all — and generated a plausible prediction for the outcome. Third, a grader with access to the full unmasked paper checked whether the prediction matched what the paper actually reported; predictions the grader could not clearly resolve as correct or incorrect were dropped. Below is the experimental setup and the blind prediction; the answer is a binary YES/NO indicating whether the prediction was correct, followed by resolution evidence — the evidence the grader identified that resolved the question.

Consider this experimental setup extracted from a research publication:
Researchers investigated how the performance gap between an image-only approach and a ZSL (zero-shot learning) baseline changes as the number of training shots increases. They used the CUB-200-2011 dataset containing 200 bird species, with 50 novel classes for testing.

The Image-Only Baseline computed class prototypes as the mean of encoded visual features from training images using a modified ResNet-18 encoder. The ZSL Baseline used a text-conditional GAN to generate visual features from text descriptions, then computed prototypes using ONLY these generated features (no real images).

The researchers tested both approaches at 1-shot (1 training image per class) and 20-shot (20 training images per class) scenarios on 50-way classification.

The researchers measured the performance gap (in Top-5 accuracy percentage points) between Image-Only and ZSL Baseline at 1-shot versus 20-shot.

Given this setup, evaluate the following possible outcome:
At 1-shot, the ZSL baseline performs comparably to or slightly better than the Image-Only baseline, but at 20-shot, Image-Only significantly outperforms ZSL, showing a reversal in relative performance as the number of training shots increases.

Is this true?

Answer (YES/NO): NO